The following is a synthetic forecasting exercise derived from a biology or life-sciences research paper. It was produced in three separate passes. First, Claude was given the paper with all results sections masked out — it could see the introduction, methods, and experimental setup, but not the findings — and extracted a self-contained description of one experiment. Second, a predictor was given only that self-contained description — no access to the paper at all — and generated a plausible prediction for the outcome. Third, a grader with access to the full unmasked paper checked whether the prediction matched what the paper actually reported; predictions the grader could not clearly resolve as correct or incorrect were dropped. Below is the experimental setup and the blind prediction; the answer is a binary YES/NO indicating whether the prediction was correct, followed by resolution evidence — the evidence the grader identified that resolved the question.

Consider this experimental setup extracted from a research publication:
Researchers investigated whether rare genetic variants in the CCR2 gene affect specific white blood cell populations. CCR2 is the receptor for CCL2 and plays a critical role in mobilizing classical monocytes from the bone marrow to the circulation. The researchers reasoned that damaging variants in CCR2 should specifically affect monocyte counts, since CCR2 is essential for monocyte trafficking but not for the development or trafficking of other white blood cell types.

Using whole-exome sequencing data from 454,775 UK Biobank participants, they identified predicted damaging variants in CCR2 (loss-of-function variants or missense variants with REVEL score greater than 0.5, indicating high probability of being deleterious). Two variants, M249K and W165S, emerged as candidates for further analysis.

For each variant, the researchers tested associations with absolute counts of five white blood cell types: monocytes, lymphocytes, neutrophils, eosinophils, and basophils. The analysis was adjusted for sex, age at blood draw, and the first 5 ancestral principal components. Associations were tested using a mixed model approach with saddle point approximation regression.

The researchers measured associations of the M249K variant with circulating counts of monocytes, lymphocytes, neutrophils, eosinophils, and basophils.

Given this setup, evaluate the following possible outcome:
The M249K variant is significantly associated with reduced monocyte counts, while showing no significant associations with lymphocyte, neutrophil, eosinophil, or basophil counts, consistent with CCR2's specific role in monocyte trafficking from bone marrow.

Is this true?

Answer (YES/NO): YES